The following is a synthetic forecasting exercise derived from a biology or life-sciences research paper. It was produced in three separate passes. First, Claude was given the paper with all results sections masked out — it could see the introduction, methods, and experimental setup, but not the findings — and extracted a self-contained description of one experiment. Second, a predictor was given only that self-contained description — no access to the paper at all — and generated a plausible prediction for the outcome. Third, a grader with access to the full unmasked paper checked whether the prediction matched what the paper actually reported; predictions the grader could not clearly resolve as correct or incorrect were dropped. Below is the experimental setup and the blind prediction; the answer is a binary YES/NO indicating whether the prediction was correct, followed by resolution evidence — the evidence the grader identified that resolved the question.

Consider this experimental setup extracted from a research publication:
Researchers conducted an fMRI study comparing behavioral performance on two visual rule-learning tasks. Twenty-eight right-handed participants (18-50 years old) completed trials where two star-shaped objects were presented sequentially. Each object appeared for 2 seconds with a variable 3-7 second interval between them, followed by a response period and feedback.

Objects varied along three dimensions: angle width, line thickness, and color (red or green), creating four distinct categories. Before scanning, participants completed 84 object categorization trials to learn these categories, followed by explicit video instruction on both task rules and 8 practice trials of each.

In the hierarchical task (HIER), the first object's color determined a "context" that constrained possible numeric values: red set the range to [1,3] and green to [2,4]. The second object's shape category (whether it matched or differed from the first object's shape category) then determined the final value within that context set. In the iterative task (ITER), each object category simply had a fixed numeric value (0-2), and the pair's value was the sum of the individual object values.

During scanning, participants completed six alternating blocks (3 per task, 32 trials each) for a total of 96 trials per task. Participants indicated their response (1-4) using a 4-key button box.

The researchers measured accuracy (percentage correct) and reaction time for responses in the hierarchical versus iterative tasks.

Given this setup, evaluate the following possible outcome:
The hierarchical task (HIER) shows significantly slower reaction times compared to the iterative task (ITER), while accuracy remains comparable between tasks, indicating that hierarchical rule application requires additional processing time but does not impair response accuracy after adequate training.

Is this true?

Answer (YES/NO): NO